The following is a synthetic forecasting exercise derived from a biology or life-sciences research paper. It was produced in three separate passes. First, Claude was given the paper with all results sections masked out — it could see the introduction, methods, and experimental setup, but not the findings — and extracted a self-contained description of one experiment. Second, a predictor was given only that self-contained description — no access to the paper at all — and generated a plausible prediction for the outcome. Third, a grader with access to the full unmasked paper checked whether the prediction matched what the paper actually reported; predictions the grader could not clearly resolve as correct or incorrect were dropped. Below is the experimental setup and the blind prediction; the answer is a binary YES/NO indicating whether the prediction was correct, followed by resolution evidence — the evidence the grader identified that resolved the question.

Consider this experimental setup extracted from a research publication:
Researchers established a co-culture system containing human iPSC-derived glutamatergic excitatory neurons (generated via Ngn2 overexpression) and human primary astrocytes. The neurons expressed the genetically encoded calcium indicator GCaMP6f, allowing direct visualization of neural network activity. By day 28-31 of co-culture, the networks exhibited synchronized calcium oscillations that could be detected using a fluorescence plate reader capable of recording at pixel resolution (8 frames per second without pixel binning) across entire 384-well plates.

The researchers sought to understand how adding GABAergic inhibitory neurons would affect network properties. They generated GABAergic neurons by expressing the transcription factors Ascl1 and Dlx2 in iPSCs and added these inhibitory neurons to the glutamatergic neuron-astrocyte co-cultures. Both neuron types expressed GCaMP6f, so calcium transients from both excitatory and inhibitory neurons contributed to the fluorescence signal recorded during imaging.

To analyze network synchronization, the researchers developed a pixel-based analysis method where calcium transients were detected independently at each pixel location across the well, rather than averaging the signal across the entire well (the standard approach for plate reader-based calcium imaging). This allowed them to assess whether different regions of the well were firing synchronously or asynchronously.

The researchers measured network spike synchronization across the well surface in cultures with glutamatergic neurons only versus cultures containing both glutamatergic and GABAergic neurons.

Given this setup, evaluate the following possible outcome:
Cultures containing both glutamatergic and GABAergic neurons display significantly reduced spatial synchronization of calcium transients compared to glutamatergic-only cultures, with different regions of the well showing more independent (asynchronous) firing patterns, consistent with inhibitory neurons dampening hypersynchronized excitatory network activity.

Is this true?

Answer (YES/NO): YES